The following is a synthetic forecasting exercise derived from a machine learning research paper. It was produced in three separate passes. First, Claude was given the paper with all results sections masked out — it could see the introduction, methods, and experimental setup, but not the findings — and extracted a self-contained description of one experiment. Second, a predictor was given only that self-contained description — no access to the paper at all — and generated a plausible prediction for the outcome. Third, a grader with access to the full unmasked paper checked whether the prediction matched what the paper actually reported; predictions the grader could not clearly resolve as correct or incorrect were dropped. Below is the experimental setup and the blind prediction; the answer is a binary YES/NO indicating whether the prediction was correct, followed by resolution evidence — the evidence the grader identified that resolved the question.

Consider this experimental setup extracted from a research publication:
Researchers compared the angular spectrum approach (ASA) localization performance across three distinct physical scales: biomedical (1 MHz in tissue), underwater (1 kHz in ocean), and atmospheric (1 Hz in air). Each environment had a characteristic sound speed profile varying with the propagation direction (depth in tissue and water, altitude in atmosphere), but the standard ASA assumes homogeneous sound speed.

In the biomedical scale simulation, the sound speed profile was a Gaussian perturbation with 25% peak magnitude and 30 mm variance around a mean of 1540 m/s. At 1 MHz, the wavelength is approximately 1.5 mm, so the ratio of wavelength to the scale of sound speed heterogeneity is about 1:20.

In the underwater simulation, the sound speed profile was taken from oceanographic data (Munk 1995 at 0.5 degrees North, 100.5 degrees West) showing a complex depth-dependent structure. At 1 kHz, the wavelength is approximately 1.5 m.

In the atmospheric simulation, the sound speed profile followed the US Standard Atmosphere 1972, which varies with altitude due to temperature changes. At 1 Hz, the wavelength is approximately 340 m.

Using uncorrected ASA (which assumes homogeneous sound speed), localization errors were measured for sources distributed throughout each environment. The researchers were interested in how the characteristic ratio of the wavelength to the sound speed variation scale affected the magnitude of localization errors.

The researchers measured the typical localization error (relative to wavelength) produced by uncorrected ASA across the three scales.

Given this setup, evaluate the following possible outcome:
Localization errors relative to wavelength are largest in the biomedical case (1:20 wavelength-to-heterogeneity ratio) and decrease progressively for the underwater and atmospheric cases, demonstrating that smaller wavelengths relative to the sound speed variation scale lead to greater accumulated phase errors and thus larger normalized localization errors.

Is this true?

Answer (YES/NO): NO